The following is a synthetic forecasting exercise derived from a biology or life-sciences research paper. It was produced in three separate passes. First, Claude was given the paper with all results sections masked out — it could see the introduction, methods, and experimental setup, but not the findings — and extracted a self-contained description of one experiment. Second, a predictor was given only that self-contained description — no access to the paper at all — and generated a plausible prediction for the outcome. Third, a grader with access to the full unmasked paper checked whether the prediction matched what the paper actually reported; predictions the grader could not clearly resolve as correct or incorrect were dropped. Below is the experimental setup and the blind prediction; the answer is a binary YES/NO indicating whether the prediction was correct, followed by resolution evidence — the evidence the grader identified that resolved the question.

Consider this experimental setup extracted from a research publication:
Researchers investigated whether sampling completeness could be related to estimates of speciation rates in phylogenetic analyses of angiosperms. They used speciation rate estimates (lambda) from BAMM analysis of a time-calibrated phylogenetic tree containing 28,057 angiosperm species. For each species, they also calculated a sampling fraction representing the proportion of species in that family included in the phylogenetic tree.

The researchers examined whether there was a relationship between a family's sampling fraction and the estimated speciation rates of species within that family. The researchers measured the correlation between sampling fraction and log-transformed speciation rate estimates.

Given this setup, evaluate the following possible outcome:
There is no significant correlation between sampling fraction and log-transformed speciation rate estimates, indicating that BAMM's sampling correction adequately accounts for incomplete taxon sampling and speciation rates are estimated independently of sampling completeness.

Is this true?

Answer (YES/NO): NO